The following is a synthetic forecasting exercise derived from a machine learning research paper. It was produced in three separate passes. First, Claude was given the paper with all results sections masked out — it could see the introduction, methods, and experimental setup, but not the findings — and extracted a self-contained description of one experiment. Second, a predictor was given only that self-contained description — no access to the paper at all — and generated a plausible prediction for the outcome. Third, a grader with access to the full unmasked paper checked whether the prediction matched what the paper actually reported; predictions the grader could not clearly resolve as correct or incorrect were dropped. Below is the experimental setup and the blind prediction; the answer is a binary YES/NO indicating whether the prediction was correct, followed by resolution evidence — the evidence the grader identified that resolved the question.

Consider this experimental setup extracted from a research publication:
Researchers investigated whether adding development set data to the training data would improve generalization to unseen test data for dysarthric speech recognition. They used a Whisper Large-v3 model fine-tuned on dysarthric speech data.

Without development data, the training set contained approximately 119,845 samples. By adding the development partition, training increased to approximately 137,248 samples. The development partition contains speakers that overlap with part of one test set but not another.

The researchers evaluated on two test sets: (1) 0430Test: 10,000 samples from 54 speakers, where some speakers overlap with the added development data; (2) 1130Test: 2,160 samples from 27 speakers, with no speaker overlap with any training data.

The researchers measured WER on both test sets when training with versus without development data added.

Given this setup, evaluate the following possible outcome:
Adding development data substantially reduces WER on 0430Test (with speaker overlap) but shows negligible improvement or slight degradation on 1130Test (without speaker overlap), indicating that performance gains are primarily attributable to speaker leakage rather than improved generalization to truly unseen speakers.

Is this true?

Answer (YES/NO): YES